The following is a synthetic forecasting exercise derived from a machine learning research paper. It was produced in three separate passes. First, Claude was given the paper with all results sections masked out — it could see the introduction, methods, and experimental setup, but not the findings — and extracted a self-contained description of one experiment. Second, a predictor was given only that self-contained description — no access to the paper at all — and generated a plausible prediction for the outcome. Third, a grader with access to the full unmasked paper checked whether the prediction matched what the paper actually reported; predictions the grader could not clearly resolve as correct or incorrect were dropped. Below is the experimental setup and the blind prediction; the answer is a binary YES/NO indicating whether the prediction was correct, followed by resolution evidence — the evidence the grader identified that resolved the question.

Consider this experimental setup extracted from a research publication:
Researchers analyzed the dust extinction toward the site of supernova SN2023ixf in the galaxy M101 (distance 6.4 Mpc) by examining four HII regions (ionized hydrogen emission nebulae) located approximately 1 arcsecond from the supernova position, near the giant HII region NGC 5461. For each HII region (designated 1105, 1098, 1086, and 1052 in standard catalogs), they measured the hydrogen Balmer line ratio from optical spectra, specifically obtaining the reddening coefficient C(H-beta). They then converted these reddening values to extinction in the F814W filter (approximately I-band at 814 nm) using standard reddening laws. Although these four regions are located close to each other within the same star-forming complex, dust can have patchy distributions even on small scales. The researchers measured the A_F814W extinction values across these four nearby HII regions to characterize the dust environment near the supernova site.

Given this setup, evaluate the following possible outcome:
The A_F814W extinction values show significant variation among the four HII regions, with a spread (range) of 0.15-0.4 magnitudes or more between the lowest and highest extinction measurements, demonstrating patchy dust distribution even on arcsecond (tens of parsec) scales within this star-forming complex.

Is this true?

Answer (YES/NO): YES